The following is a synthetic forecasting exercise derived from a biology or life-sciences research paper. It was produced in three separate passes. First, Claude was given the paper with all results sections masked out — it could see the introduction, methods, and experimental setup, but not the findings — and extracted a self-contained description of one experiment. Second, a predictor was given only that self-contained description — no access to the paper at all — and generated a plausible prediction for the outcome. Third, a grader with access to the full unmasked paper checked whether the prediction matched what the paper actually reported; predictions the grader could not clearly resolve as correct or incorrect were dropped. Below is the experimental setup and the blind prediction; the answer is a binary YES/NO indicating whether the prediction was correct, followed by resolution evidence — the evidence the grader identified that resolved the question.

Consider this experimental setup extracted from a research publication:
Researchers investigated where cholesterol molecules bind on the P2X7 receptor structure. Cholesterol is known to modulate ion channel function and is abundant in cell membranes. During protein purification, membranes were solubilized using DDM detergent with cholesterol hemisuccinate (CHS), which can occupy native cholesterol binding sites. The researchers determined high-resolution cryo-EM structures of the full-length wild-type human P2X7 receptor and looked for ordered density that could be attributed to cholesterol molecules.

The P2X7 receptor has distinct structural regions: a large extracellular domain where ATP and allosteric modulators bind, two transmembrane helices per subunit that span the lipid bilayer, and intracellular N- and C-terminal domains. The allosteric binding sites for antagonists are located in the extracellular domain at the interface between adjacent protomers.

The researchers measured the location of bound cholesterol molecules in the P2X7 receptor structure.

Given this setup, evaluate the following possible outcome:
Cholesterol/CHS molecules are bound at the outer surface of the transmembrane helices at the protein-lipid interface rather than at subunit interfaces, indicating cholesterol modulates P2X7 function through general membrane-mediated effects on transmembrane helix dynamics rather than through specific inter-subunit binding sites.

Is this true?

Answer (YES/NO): NO